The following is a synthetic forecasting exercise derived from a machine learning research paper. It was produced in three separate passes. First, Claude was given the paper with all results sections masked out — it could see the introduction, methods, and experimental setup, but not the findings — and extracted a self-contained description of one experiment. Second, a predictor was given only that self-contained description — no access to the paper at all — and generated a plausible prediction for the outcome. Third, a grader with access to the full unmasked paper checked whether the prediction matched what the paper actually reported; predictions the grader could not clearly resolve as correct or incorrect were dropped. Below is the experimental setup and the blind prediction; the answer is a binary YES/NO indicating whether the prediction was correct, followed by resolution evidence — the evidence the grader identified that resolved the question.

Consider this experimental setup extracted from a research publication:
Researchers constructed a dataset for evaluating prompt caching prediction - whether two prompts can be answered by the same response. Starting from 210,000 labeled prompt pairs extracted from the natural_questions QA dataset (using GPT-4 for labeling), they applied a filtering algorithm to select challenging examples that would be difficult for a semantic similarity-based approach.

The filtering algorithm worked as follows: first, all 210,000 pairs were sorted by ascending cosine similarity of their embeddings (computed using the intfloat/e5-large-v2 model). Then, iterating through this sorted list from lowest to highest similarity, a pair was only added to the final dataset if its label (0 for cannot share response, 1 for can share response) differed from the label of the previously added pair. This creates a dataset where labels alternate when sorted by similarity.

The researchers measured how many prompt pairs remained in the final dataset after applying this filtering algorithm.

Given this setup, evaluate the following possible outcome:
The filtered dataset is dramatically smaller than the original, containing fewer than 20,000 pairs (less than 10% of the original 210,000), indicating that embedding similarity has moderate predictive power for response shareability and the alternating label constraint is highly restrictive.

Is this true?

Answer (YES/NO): NO